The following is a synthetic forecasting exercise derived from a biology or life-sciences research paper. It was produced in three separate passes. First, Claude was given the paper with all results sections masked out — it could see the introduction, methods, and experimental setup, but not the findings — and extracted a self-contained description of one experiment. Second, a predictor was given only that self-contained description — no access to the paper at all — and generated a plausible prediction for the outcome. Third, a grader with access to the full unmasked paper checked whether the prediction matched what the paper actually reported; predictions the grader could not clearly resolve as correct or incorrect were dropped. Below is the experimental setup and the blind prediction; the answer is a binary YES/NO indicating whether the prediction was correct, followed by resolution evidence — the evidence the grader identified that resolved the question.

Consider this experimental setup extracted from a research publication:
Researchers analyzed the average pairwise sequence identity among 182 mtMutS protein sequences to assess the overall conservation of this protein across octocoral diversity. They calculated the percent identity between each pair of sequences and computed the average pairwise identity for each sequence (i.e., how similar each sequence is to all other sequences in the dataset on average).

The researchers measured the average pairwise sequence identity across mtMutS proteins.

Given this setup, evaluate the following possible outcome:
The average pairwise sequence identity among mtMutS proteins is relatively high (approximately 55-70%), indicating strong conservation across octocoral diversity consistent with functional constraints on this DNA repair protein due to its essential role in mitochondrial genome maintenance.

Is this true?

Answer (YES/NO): NO